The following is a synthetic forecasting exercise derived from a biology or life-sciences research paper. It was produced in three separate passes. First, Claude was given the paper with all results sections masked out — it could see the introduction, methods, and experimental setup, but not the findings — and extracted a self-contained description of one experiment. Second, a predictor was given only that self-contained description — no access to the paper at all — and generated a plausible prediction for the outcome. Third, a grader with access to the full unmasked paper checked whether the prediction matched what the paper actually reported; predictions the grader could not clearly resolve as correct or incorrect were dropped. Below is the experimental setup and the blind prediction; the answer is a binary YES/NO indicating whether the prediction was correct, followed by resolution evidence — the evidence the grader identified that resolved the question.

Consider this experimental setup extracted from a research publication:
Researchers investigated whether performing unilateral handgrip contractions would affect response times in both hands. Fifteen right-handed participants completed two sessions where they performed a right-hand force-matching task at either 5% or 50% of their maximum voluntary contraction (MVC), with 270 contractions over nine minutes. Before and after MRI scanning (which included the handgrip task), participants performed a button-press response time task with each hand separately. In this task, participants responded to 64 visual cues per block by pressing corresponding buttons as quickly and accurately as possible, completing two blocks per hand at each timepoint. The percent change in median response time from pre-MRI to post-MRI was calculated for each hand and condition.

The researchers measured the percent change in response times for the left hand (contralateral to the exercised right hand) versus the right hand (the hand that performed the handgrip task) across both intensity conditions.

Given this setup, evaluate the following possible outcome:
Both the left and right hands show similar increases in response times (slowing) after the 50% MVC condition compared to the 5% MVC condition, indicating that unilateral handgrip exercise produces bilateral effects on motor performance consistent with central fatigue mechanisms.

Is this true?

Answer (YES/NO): NO